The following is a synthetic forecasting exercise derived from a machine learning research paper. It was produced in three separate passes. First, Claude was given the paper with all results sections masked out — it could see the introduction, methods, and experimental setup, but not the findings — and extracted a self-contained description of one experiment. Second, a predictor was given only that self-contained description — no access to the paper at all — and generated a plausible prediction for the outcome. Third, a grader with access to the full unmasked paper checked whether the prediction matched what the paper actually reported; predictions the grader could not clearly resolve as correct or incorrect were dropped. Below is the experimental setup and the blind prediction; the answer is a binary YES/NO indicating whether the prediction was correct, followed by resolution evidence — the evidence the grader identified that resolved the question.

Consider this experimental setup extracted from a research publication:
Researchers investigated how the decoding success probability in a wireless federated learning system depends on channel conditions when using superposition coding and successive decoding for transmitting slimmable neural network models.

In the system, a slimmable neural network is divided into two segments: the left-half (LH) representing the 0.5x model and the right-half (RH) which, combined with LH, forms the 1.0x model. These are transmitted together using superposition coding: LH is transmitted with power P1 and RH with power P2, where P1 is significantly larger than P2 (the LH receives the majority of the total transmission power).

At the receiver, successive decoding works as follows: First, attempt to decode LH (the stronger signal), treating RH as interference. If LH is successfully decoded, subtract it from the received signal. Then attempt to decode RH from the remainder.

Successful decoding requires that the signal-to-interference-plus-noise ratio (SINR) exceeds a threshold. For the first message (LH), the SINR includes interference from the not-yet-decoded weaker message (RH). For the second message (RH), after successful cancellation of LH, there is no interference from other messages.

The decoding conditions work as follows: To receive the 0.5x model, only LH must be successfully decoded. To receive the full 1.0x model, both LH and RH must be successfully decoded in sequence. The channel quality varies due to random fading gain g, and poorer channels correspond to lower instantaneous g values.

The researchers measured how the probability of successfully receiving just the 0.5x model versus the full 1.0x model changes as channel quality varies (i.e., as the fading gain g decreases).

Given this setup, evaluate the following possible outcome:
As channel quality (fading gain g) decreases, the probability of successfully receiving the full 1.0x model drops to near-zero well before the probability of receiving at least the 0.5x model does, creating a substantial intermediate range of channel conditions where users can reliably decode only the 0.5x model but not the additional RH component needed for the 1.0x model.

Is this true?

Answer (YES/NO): NO